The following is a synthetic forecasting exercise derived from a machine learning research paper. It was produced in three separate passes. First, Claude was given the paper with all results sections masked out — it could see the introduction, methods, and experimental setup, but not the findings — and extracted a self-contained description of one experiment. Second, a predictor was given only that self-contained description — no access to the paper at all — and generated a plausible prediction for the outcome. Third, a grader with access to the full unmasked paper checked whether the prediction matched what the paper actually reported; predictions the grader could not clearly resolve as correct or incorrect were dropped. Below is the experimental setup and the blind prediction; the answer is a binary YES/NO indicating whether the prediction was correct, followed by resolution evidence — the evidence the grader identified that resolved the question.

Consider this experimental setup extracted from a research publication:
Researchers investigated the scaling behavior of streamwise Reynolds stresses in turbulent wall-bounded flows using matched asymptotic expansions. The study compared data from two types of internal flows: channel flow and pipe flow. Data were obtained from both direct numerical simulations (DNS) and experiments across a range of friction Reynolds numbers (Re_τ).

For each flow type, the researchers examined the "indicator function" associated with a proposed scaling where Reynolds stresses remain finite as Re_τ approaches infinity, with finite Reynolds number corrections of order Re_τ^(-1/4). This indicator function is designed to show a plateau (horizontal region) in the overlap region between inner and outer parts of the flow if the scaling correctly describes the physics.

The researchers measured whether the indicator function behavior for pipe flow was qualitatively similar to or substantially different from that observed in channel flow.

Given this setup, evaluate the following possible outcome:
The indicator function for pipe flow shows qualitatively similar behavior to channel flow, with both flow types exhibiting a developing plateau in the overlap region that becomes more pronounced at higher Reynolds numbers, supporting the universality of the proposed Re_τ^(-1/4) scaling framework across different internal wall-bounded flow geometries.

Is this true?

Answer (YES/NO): YES